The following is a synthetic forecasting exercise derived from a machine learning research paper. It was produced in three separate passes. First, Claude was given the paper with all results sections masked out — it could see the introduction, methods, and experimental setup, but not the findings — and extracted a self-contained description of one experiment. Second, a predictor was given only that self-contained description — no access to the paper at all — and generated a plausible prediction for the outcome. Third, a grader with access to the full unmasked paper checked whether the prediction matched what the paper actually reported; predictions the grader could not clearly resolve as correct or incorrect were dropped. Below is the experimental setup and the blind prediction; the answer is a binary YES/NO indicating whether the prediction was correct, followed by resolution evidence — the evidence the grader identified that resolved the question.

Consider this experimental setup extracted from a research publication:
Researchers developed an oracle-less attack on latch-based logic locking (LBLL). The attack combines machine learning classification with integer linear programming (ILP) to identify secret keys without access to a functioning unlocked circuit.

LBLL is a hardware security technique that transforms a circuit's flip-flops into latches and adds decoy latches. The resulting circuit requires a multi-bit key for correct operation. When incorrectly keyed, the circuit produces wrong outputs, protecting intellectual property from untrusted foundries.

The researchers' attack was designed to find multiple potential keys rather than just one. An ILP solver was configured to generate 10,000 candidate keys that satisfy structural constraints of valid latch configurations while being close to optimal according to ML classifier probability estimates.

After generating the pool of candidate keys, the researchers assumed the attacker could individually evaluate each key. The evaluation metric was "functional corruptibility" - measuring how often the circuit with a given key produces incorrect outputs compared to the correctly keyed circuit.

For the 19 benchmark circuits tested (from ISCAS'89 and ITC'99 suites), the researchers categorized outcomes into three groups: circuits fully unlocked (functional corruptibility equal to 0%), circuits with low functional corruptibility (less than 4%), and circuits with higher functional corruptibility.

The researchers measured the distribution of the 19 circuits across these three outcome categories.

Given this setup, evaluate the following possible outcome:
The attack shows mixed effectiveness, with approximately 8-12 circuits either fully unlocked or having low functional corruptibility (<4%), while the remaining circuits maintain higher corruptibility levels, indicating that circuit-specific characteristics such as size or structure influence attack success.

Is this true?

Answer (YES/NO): YES